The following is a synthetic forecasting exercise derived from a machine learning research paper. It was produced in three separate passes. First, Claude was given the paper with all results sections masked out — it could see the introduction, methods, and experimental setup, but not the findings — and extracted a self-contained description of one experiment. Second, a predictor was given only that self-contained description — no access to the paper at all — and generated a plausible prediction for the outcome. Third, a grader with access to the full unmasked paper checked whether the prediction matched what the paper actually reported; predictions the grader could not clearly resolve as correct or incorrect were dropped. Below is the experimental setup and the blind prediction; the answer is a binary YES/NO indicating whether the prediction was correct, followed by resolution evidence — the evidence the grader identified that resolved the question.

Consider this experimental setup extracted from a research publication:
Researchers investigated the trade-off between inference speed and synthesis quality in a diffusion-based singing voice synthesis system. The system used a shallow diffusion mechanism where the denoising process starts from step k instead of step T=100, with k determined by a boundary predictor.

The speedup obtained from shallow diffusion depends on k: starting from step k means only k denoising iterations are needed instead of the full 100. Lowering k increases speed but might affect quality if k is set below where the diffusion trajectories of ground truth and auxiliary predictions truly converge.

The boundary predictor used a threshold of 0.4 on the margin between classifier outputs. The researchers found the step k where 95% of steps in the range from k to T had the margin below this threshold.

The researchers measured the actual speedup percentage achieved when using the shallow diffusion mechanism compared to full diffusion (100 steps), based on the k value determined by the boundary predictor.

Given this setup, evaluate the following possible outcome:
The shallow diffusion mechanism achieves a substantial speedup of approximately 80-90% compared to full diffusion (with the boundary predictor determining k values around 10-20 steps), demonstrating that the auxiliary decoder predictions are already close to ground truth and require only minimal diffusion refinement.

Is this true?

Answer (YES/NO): NO